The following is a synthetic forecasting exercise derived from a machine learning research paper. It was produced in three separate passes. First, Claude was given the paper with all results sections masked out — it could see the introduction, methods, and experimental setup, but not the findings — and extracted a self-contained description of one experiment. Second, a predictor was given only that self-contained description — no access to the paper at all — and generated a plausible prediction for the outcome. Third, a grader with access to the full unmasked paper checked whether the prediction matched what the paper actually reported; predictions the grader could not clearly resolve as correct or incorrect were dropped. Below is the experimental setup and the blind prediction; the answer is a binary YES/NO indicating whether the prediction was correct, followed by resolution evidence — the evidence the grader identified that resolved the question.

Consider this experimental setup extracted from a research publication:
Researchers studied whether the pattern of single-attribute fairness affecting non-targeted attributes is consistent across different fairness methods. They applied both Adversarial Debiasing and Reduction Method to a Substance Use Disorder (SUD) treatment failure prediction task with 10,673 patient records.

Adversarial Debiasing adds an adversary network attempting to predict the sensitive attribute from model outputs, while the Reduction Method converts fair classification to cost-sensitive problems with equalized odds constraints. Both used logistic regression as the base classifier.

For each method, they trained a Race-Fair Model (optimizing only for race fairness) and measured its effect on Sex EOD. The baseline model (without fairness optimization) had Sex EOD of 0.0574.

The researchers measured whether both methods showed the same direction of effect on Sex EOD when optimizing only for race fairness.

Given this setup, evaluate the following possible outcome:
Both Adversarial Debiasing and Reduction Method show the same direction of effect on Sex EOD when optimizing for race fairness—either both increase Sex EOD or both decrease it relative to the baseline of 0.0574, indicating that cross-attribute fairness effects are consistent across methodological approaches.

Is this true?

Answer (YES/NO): YES